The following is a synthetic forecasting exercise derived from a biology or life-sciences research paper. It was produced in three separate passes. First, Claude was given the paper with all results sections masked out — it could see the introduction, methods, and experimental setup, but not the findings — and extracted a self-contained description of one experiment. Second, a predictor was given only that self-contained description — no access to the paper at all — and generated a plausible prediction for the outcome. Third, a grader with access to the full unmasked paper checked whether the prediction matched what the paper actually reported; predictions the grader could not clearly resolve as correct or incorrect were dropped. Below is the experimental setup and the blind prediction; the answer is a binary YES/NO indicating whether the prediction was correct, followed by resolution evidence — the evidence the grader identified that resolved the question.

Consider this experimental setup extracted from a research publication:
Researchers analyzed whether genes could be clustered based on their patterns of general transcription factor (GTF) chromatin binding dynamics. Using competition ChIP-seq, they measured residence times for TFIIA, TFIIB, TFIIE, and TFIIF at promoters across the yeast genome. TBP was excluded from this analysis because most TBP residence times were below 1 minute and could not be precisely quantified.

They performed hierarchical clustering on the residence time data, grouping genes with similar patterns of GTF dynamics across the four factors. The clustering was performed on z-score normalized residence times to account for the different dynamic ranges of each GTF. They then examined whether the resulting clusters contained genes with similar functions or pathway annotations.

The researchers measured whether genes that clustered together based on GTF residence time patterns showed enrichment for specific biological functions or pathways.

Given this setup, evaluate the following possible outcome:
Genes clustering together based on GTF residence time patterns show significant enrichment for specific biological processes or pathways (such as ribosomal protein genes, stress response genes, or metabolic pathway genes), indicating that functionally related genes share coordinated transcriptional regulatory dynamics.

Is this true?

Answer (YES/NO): YES